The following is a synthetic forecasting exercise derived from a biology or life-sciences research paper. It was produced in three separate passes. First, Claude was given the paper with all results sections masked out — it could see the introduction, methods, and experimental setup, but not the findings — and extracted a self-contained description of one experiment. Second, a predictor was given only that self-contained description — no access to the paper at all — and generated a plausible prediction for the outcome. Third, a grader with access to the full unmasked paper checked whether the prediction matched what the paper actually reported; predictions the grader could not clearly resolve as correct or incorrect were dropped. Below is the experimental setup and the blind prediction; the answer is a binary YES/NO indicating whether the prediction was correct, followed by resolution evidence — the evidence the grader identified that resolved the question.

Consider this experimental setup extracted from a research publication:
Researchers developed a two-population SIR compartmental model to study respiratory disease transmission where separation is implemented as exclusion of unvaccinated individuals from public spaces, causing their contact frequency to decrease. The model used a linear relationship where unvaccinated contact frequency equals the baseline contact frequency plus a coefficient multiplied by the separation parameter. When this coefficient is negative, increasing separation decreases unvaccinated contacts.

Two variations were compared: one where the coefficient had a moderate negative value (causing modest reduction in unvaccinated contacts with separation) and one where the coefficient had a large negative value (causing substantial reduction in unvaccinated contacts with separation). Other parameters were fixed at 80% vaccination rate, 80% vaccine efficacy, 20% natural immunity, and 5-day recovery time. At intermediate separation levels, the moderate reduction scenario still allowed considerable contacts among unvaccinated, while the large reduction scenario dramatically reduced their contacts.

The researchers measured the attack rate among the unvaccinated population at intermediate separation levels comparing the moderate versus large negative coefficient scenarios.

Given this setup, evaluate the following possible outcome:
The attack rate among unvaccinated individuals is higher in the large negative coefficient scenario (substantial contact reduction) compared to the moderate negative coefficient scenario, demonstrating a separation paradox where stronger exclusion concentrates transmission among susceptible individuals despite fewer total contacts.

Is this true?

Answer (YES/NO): NO